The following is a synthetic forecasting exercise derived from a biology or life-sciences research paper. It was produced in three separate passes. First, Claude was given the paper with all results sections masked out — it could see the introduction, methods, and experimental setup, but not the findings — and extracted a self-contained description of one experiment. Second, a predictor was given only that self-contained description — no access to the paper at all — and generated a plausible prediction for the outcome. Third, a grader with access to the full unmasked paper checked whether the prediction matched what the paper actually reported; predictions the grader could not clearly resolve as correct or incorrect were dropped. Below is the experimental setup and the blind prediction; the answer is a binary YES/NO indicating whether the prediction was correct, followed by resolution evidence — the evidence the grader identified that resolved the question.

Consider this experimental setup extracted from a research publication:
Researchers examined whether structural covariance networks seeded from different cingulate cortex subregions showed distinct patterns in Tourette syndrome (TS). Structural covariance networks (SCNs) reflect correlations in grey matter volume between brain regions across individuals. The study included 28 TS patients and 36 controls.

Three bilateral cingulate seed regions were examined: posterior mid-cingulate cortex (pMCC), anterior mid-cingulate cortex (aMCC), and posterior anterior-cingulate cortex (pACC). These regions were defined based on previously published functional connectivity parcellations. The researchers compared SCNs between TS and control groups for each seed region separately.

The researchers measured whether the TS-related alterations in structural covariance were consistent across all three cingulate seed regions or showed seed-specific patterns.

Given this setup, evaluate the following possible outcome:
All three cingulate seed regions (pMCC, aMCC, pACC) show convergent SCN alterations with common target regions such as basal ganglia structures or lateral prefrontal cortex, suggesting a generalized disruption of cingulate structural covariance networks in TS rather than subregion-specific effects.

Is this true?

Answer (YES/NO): NO